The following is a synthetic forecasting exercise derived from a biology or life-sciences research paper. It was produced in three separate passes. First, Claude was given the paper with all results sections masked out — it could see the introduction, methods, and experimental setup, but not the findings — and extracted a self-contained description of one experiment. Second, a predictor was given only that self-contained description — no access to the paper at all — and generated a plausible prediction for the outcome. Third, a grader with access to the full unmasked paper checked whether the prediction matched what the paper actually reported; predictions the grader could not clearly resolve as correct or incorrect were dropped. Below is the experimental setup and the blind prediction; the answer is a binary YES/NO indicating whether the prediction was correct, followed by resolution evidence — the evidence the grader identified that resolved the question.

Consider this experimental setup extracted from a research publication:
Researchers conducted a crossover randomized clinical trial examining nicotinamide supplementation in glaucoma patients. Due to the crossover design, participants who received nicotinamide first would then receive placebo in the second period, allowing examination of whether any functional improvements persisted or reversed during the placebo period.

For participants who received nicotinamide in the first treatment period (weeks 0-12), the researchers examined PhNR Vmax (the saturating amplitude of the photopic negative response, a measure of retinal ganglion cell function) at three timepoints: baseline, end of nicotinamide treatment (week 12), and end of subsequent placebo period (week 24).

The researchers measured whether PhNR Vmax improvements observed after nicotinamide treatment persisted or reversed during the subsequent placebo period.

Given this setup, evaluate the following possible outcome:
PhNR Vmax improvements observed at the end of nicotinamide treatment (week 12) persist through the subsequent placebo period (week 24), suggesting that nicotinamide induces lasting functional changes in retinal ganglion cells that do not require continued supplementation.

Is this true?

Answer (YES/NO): NO